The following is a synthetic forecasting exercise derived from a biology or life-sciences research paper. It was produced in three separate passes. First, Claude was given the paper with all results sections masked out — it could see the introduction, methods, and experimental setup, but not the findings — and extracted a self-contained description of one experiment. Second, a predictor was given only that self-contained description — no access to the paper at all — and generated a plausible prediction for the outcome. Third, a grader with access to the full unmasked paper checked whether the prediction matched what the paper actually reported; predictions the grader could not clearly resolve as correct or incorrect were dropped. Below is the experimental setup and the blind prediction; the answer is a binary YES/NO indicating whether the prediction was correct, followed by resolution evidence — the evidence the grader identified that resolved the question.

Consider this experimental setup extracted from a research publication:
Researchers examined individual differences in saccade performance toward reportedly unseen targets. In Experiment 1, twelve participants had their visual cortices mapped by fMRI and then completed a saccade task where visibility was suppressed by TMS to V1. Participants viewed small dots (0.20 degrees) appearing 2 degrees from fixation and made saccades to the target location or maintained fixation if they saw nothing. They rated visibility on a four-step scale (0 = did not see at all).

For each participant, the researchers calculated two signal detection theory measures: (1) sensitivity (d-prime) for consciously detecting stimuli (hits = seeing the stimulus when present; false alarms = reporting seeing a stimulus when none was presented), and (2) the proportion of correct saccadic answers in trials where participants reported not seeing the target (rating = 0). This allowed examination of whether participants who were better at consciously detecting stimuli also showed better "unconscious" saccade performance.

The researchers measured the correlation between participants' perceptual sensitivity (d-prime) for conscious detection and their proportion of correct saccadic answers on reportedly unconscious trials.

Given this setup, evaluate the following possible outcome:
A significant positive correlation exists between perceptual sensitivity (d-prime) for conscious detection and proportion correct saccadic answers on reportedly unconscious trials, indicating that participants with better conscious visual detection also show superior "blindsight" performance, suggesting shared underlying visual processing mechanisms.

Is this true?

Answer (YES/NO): NO